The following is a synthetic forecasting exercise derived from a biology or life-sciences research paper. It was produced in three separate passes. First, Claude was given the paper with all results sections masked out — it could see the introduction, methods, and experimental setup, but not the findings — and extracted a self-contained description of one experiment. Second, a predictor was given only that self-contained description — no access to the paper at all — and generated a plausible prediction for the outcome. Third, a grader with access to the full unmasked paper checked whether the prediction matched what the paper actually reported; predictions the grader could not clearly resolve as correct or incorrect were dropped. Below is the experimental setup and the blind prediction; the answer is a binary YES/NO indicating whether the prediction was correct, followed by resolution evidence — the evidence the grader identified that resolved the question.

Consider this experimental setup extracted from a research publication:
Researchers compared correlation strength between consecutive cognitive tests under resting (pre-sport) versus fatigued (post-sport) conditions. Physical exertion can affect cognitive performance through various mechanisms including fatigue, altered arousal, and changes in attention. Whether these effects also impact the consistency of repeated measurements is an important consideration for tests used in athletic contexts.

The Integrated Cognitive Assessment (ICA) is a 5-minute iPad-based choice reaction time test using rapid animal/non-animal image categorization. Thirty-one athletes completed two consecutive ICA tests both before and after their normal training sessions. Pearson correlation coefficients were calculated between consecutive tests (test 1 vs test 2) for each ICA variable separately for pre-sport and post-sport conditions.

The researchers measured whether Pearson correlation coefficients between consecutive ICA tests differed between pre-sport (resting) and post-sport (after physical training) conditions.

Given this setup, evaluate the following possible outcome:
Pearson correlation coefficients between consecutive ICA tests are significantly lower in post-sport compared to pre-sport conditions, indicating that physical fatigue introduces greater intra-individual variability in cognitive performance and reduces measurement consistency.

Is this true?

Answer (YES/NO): NO